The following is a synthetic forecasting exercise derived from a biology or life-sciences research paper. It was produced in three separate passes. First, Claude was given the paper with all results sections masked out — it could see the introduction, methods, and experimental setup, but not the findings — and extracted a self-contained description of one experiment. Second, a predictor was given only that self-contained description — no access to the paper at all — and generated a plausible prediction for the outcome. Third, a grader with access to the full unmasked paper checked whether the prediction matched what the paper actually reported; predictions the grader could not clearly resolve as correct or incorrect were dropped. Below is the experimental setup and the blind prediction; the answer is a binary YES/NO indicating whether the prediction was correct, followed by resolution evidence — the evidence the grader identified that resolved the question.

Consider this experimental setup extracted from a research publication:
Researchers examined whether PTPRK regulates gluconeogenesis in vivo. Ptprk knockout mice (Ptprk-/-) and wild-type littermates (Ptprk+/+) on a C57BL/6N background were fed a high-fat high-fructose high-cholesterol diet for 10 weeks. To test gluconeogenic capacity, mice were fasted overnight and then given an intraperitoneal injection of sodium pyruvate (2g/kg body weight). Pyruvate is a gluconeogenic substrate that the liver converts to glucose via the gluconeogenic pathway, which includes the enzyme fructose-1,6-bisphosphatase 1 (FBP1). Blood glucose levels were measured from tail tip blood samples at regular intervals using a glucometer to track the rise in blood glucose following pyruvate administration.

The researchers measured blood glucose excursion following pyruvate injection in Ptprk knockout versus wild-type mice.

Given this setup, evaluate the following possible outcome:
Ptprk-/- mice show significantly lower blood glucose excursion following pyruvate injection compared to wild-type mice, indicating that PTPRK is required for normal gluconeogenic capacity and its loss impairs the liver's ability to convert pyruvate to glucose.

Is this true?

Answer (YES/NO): NO